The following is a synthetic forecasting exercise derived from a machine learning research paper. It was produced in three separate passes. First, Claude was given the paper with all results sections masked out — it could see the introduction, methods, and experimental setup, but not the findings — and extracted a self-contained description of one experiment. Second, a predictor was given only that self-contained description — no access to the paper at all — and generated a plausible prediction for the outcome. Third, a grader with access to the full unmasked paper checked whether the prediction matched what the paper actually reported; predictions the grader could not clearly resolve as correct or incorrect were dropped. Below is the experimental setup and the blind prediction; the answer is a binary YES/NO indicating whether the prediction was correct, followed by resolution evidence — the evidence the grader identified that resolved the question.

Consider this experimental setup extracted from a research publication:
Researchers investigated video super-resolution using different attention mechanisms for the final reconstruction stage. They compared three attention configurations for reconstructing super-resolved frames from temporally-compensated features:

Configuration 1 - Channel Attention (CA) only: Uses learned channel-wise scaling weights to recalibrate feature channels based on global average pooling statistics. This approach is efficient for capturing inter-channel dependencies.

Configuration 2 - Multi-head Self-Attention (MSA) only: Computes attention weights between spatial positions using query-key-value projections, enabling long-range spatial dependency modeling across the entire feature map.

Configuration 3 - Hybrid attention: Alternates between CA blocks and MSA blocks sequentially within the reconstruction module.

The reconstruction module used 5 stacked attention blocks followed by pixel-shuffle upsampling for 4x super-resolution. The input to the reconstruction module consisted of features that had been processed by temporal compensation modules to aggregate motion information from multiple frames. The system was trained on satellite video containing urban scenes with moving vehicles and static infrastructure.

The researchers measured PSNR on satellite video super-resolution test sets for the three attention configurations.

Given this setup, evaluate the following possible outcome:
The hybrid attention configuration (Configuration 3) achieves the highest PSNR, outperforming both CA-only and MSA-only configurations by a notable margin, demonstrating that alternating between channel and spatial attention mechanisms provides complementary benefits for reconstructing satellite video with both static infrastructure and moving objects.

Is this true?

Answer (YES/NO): YES